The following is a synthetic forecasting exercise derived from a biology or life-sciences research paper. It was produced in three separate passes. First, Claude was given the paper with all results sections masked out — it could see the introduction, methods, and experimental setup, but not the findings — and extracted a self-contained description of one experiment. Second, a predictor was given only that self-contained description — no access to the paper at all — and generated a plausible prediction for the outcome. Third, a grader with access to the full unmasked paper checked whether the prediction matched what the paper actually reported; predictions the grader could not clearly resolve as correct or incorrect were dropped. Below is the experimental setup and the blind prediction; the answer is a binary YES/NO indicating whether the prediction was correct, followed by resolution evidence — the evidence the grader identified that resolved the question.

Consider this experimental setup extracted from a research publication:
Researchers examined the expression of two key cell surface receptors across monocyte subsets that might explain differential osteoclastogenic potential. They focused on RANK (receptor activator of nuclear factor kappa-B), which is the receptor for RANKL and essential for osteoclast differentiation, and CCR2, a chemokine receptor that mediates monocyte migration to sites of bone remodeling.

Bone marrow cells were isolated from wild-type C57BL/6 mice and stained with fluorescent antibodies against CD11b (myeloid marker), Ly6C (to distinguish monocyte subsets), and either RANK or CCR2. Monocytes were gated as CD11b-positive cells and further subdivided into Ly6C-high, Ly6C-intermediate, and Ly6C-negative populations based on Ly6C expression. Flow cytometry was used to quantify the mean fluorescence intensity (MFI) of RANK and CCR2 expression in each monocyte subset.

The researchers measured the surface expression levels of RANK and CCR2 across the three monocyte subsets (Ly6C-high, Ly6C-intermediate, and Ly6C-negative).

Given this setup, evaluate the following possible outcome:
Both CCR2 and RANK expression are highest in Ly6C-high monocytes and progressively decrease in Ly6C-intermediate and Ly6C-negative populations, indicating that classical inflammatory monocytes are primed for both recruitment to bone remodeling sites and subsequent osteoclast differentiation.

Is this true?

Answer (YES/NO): YES